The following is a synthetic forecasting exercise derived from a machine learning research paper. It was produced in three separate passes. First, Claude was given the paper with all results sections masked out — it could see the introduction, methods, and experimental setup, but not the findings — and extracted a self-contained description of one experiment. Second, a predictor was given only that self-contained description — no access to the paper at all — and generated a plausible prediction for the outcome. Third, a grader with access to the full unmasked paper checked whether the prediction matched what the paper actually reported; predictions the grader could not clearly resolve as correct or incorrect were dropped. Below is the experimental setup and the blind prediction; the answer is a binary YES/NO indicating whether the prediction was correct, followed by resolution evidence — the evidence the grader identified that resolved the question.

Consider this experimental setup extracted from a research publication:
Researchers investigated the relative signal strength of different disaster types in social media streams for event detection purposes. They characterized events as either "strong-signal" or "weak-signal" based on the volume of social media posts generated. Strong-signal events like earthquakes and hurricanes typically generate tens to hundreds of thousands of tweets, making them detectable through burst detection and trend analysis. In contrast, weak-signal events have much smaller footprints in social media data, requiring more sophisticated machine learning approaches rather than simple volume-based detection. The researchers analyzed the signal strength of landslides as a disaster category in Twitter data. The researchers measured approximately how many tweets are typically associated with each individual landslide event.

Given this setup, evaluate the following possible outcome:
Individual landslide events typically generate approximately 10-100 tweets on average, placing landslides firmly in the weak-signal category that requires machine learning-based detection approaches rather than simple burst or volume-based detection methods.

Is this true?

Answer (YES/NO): NO